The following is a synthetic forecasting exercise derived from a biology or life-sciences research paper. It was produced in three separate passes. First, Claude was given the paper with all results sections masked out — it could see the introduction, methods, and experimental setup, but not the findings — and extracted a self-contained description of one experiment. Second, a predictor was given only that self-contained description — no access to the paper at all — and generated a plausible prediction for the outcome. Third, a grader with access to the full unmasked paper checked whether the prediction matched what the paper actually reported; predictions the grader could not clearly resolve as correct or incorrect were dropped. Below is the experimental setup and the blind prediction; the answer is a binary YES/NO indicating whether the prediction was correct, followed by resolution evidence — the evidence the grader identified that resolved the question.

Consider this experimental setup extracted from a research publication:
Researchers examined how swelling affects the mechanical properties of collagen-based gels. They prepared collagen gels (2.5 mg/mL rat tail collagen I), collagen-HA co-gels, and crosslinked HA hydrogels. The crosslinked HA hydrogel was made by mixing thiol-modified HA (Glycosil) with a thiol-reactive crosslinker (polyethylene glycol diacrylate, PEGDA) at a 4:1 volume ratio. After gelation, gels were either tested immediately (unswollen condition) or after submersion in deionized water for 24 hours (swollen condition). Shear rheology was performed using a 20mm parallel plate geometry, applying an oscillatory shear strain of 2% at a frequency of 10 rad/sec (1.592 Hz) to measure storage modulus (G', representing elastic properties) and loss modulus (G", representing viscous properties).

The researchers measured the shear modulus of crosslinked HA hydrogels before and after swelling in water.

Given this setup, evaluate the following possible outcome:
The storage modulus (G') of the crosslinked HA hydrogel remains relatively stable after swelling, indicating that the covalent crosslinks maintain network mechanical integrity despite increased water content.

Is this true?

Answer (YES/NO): NO